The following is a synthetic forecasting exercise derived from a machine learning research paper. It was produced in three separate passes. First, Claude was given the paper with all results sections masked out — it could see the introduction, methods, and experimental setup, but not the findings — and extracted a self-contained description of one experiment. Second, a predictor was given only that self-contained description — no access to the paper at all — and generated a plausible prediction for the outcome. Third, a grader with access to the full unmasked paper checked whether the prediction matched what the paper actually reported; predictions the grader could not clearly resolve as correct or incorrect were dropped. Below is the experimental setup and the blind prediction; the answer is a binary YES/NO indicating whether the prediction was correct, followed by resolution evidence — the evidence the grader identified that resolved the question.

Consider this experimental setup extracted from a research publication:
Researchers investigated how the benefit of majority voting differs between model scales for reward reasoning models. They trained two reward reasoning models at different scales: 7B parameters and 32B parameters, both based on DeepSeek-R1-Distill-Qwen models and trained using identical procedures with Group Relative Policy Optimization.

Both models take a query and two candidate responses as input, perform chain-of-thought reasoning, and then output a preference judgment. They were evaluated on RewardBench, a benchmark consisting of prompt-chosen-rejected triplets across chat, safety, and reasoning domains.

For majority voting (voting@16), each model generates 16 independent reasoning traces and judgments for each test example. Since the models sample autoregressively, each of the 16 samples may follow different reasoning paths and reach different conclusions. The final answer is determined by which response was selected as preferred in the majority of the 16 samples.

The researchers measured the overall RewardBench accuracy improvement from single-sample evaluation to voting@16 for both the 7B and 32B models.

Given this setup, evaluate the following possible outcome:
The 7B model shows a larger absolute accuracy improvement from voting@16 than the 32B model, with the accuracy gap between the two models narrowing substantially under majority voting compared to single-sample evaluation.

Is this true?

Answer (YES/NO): YES